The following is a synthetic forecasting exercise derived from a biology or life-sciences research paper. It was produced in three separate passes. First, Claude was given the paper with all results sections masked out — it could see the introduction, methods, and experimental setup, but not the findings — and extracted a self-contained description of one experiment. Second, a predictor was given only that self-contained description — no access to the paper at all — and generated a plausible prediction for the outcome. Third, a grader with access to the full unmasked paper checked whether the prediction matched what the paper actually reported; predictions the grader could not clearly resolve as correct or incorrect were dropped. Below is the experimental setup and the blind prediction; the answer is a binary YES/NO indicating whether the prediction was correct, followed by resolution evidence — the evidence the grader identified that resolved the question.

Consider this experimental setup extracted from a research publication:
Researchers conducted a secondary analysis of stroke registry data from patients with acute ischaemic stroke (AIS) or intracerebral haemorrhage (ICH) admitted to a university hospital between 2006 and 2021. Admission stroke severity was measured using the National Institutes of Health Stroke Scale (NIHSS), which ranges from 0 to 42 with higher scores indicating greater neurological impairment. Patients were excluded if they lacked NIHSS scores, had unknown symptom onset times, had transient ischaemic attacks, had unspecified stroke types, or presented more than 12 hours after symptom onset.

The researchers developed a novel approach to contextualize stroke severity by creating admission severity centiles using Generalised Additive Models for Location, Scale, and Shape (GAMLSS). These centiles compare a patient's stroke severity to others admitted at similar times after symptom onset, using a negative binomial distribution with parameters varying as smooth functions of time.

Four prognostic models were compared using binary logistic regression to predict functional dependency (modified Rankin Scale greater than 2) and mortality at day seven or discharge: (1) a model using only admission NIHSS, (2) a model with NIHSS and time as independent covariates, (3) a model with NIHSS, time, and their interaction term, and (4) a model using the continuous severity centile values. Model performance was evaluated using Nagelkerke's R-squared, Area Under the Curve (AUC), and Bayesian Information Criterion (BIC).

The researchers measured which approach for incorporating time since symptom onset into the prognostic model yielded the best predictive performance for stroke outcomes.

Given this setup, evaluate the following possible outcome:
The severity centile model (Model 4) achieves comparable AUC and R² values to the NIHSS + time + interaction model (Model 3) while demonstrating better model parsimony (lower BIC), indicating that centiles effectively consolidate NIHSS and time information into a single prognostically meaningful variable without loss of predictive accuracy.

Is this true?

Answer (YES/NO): NO